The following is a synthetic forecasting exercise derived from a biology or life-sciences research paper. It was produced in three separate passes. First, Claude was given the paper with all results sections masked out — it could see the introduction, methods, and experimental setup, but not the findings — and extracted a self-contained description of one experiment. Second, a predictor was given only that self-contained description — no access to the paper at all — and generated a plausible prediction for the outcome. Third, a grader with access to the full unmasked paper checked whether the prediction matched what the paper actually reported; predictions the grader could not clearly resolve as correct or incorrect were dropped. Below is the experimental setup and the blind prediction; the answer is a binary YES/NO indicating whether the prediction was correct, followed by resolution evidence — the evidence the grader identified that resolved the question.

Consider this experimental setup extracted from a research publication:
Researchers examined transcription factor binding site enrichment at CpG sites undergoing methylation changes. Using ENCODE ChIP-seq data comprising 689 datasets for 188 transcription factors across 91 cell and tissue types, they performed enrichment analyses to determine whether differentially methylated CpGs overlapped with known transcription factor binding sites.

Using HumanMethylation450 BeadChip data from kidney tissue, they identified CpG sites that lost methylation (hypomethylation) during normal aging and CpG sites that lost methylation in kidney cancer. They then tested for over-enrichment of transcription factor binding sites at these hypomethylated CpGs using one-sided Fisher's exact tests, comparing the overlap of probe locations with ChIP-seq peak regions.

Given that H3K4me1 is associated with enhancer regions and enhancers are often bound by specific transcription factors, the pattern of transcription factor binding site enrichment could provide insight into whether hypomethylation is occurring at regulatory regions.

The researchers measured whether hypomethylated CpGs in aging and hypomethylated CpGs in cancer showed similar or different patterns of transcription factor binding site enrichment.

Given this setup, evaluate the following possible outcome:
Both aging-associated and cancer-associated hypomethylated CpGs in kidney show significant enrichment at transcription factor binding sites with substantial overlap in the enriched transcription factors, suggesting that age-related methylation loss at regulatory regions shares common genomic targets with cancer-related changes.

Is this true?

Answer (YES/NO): NO